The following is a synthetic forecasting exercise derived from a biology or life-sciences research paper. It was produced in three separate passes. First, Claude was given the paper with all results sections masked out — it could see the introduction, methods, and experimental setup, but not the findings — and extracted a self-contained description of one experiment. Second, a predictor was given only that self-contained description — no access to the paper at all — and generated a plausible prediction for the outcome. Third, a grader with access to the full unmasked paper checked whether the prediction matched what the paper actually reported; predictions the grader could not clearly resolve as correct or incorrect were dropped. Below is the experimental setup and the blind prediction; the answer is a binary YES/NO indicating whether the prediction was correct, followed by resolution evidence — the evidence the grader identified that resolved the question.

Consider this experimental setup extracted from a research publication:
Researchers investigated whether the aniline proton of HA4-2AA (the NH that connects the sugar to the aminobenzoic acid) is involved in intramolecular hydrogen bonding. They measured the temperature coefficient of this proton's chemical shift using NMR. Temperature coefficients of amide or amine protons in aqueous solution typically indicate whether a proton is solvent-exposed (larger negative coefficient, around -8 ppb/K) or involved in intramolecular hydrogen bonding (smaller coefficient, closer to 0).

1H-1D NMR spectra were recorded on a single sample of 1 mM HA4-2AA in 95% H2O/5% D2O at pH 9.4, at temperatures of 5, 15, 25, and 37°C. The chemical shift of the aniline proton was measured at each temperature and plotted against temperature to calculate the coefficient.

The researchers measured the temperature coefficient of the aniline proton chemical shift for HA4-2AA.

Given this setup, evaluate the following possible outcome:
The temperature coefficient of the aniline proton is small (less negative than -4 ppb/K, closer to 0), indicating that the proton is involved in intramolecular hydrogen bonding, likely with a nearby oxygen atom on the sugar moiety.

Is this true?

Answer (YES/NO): NO